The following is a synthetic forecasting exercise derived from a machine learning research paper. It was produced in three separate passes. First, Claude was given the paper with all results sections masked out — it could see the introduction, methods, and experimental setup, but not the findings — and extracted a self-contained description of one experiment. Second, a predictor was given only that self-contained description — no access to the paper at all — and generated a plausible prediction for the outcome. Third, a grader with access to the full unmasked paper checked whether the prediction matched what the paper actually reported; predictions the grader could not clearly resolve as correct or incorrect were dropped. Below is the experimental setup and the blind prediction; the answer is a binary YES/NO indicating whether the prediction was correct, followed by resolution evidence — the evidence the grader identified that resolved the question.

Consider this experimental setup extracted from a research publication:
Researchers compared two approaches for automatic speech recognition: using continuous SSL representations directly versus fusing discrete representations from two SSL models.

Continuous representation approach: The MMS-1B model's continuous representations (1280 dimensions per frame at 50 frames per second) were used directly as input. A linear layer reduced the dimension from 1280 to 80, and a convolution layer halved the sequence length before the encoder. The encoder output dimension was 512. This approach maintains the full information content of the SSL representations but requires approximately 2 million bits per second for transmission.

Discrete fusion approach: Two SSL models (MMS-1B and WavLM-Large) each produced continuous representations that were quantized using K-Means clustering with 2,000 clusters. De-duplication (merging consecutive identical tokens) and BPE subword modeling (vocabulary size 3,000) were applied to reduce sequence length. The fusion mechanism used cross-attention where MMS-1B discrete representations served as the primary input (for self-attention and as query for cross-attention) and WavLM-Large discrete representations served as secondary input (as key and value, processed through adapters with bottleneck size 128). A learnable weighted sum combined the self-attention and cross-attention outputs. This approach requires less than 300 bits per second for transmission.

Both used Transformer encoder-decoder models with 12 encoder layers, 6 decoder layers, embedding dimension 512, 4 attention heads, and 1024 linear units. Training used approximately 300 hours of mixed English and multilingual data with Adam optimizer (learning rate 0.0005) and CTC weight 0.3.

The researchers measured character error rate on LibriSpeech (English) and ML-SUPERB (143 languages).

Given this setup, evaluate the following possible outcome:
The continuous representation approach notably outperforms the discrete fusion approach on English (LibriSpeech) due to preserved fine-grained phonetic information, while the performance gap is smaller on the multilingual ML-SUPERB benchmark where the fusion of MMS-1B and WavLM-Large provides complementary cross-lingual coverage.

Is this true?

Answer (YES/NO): NO